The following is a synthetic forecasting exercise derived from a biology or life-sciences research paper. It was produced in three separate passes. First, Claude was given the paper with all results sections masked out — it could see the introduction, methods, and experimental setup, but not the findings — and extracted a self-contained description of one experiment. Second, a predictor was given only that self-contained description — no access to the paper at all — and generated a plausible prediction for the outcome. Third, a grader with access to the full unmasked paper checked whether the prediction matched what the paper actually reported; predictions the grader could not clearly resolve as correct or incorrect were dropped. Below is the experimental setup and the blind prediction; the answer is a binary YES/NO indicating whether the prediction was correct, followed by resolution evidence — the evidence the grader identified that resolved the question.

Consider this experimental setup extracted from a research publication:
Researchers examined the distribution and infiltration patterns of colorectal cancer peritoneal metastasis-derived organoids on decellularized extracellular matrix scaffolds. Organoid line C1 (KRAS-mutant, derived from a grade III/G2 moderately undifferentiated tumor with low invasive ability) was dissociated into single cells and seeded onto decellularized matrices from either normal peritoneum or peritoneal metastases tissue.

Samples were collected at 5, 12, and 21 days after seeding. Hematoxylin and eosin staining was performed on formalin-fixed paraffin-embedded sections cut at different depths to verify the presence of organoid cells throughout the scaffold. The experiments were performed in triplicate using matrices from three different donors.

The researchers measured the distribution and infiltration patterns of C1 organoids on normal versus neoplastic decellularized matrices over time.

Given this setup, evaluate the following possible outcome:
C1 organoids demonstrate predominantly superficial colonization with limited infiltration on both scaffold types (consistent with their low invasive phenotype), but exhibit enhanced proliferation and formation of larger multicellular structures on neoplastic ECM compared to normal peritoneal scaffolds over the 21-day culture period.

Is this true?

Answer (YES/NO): NO